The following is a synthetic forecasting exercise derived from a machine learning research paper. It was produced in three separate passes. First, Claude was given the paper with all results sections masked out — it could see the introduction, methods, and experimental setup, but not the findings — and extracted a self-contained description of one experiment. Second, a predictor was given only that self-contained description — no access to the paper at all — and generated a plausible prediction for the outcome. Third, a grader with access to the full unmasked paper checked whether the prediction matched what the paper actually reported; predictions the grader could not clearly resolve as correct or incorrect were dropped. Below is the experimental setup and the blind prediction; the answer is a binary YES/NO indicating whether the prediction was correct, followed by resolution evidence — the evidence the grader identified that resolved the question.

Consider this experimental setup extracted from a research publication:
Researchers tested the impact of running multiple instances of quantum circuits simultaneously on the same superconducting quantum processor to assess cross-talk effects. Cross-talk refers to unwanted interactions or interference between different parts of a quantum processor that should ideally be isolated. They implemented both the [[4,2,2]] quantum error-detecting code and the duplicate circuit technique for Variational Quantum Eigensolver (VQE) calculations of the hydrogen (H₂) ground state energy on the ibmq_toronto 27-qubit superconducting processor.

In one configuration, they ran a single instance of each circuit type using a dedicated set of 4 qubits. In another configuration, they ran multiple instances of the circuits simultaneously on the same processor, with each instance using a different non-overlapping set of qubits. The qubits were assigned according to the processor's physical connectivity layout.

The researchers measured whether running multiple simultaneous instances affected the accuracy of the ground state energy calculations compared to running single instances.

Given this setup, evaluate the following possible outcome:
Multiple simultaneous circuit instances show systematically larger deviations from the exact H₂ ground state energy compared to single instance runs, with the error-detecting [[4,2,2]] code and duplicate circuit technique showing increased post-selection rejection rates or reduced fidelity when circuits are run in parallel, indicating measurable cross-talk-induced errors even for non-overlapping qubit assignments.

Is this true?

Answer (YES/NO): YES